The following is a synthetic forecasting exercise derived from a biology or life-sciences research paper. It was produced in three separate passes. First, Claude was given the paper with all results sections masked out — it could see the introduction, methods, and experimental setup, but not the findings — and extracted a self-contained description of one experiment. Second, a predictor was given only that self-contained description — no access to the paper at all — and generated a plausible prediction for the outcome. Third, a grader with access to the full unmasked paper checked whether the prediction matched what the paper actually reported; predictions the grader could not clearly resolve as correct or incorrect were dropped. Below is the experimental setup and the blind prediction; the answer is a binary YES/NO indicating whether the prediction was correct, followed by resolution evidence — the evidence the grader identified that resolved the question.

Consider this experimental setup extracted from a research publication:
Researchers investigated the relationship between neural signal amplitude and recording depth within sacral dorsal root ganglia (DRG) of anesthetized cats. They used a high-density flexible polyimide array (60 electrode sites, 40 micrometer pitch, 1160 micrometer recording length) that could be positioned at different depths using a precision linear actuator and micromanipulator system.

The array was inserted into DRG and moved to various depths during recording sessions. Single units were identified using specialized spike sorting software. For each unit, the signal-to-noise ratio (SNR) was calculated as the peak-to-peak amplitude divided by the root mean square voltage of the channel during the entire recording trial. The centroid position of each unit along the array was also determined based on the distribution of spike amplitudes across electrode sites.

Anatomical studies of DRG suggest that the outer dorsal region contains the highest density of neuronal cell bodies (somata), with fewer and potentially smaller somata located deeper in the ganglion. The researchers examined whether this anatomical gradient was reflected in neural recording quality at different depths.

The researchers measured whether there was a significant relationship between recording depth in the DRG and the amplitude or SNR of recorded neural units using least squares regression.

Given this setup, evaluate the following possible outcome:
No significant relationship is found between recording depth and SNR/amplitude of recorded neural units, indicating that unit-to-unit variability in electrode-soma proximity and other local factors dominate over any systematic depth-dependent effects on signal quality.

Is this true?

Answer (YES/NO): YES